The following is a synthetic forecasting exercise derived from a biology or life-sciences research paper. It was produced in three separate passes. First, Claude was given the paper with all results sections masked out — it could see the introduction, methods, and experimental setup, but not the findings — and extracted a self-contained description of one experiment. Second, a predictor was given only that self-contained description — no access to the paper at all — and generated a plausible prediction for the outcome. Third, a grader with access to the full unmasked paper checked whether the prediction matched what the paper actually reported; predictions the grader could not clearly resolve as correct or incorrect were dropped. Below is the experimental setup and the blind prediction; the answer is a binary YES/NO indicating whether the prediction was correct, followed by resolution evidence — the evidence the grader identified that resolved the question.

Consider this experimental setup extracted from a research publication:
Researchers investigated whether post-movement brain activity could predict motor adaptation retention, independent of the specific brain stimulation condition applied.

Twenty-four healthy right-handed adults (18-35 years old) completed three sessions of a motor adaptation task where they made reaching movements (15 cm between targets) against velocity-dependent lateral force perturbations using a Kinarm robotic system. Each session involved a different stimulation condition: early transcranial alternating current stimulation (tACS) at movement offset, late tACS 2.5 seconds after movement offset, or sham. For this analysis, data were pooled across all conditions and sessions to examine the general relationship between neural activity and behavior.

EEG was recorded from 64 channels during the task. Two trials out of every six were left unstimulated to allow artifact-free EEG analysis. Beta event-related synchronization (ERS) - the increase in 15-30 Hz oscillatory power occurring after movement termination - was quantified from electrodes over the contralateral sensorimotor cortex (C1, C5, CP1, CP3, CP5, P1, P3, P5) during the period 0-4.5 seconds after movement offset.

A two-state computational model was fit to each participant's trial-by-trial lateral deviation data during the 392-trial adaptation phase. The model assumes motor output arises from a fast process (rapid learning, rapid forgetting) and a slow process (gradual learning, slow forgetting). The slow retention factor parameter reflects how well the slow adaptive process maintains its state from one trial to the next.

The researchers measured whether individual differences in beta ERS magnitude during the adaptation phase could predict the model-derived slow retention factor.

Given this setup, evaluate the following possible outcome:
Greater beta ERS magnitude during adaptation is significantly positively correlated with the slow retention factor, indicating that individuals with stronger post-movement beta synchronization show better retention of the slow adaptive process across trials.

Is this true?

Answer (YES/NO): YES